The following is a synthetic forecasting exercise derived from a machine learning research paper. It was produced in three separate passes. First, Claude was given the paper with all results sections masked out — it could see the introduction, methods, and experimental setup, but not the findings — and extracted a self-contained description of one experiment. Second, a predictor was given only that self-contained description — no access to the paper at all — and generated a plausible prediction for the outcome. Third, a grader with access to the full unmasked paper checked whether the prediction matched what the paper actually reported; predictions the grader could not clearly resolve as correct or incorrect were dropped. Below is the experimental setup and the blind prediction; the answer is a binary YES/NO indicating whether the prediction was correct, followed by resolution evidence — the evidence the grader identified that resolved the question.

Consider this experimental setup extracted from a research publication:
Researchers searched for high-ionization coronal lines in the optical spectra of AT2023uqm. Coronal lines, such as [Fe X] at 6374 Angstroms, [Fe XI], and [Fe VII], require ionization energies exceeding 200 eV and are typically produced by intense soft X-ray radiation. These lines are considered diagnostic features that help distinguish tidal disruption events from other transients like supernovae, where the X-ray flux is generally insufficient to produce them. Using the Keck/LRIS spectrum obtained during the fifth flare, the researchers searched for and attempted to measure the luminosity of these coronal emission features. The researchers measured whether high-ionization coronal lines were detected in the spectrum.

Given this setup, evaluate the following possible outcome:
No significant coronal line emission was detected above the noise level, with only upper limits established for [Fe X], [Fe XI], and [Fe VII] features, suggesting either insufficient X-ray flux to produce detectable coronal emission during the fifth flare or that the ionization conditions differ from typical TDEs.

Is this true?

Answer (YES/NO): NO